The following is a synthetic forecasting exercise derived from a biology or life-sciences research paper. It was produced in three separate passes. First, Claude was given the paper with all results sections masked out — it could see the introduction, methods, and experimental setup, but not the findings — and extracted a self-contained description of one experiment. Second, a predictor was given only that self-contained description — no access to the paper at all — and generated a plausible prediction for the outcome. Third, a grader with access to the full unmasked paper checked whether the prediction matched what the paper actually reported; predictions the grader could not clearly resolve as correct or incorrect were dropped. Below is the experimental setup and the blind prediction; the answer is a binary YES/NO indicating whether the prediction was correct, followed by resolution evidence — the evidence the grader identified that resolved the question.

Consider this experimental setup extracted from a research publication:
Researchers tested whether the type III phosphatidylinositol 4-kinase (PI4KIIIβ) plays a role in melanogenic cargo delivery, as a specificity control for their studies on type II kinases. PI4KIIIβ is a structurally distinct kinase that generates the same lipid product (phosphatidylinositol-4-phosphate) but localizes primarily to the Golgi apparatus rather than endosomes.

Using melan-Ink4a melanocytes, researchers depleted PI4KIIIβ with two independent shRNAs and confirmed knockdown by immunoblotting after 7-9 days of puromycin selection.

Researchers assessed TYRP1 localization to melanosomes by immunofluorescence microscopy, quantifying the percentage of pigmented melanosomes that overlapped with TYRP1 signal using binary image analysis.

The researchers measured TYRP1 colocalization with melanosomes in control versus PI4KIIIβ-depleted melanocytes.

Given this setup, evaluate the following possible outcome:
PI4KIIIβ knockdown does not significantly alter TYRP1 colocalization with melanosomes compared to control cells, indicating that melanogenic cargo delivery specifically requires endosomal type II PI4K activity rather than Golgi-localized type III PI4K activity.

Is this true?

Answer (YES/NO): YES